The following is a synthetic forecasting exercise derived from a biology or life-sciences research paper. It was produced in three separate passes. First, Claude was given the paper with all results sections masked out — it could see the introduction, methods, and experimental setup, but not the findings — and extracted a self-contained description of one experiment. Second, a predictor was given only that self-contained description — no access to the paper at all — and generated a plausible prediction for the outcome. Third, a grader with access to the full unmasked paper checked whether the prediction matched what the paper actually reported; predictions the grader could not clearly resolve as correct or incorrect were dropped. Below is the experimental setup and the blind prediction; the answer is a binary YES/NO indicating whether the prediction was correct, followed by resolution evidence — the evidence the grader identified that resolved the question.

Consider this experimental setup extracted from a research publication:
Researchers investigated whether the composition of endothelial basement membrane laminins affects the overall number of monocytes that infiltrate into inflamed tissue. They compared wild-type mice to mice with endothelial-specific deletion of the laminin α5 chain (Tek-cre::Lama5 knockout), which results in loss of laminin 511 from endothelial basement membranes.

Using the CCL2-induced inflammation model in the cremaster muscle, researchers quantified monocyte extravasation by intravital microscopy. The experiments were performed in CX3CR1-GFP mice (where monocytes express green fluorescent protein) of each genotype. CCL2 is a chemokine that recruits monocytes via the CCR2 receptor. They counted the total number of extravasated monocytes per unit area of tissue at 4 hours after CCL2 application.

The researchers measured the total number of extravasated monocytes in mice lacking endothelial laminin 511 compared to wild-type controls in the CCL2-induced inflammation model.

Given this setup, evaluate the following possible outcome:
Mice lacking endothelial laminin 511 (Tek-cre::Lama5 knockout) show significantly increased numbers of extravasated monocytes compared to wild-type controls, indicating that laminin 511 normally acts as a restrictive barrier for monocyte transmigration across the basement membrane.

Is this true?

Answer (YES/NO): NO